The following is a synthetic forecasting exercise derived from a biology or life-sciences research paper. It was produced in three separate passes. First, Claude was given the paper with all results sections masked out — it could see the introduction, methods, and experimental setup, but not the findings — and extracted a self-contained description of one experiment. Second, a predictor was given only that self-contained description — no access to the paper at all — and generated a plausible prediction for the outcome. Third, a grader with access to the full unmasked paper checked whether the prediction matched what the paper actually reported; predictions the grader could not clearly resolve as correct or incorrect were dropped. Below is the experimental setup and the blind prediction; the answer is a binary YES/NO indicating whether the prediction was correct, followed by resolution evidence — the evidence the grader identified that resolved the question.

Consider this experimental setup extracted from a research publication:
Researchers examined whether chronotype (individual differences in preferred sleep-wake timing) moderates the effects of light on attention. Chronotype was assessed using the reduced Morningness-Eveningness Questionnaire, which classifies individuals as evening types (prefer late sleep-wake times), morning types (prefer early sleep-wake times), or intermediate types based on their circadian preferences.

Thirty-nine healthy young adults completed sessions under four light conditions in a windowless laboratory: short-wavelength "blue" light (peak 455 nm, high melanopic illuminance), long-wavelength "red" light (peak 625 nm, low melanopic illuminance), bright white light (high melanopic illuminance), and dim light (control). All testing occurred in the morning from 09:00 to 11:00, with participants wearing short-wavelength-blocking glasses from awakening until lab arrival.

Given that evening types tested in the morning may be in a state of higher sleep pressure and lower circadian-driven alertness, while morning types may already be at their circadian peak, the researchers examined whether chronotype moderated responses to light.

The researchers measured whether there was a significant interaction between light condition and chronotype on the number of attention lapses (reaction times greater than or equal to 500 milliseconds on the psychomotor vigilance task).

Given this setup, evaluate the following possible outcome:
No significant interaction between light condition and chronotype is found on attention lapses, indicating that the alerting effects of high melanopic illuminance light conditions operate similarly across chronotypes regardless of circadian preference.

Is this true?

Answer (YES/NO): YES